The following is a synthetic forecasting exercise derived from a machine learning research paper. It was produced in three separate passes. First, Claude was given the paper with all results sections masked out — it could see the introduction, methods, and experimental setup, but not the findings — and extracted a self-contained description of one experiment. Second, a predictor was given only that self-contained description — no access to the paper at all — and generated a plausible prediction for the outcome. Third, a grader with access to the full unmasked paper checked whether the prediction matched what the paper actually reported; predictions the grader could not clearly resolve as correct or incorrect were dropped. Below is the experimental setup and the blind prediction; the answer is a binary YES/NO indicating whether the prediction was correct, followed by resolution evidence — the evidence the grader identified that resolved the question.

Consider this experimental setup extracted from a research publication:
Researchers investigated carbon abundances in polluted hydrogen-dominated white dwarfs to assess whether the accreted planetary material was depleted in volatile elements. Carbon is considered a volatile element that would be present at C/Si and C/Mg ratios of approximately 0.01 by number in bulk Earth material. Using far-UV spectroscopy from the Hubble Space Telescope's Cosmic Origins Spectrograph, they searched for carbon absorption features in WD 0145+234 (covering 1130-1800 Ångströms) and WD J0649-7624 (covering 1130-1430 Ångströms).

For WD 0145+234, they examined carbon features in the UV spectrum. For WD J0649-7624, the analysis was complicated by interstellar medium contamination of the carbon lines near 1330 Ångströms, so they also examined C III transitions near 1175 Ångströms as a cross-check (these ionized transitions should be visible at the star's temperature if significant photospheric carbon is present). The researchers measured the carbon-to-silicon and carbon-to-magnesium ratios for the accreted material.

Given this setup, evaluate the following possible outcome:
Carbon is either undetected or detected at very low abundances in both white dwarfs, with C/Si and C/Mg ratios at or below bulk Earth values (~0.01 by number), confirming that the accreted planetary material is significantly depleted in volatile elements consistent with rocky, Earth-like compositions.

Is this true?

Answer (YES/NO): YES